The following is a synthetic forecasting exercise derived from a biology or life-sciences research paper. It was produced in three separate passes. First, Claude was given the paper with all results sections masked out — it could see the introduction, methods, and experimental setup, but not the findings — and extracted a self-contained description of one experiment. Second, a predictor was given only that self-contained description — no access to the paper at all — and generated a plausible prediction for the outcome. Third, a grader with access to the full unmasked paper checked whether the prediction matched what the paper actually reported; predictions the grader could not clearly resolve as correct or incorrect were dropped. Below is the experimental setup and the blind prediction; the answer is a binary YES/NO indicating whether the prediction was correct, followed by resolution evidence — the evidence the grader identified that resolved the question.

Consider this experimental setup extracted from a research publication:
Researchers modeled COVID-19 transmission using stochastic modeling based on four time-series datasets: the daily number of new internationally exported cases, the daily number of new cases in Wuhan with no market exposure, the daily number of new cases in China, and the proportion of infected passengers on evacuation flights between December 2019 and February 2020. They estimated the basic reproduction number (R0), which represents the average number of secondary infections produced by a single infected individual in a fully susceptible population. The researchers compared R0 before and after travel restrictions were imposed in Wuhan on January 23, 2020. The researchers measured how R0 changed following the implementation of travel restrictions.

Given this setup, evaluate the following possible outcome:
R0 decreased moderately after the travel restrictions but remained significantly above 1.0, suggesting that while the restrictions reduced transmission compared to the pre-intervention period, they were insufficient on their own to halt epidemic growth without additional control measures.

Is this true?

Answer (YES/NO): NO